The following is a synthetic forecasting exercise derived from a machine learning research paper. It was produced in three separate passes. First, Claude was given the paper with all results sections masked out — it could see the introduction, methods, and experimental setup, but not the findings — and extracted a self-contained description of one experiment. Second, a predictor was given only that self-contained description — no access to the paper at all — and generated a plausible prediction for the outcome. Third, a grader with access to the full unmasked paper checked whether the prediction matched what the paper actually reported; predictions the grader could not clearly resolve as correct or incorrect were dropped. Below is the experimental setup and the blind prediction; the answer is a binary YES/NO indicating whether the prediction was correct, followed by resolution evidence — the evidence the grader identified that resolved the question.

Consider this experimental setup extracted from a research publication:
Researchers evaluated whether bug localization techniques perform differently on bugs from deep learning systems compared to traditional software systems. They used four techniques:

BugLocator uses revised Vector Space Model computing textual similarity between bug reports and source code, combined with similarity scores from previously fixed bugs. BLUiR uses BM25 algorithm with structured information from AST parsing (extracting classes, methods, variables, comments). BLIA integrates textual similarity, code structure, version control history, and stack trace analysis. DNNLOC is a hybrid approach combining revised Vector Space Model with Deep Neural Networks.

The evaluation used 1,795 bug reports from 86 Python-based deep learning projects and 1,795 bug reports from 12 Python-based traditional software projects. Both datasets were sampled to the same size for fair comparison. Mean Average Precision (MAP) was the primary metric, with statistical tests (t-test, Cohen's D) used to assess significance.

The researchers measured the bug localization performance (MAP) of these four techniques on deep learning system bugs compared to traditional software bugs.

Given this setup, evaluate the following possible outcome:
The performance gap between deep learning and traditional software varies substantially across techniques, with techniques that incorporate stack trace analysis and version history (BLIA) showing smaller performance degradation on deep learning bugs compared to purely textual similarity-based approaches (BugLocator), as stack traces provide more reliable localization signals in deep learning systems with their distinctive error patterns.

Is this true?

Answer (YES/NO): NO